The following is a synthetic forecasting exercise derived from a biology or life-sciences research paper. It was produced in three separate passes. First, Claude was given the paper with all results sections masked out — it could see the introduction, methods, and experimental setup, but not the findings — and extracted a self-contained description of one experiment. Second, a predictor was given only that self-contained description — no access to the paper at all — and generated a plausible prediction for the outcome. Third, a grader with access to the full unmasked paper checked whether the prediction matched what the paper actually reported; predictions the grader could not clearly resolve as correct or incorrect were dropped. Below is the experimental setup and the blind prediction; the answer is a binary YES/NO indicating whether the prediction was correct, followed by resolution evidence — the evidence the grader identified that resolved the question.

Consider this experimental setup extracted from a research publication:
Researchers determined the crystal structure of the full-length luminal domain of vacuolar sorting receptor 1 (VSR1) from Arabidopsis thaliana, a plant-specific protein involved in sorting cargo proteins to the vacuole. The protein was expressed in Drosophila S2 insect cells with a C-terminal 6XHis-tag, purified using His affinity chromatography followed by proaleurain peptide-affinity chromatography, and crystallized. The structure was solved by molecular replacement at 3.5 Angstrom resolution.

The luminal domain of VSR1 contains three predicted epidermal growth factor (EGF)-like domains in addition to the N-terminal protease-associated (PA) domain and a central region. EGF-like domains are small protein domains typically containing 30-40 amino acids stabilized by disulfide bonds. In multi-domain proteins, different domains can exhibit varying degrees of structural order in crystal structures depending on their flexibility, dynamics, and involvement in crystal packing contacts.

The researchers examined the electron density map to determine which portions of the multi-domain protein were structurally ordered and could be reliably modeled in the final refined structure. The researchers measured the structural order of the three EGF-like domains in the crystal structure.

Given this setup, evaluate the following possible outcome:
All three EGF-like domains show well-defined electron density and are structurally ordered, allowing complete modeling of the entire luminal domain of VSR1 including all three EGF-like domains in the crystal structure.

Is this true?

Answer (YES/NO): NO